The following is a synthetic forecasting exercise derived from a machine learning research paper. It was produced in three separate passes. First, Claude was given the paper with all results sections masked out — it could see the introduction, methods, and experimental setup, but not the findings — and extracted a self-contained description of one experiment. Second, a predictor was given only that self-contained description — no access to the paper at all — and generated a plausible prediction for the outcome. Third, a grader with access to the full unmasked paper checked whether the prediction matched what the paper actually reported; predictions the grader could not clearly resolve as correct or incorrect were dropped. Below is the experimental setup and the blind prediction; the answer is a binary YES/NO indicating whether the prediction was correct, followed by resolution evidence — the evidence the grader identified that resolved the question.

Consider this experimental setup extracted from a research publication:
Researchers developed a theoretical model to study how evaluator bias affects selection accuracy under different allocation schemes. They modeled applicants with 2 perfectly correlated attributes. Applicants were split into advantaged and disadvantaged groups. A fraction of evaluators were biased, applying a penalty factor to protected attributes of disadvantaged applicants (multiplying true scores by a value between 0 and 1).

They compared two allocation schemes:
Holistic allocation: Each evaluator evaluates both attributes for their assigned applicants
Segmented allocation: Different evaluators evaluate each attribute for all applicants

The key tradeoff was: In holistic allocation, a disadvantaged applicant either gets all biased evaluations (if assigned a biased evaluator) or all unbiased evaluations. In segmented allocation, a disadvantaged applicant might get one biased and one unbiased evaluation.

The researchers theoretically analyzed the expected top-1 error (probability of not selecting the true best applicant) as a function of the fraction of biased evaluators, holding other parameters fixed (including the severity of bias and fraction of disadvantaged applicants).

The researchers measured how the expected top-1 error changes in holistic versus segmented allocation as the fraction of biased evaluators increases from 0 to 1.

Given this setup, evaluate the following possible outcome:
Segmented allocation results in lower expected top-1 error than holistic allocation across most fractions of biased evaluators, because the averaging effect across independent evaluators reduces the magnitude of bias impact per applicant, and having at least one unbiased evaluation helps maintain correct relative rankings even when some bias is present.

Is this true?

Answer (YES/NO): NO